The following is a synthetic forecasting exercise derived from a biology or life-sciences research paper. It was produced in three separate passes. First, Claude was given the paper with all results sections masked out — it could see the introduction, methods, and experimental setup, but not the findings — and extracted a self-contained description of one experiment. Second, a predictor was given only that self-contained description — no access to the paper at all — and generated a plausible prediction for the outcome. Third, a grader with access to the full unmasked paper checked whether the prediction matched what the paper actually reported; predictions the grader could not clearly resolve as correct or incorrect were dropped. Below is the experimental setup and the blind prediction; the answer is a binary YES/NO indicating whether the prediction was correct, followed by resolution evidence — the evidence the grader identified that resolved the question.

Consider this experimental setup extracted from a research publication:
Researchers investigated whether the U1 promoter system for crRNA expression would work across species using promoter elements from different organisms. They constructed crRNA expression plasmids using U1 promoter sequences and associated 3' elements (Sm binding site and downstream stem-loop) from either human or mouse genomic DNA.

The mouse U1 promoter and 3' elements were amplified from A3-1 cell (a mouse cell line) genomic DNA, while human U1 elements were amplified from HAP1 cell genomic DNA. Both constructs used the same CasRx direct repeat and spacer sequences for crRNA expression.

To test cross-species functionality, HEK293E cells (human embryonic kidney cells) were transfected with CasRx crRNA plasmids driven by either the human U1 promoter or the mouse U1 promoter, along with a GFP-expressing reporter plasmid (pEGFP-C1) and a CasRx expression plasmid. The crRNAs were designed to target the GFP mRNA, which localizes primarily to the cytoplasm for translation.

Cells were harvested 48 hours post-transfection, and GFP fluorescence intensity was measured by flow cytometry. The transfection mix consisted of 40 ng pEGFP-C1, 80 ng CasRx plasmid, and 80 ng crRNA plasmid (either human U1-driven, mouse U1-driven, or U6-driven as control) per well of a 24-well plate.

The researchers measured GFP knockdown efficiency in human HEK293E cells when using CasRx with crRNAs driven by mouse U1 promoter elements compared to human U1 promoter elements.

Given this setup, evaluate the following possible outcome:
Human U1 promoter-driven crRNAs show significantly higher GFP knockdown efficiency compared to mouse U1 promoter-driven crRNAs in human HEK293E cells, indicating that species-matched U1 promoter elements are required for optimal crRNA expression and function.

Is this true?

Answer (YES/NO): NO